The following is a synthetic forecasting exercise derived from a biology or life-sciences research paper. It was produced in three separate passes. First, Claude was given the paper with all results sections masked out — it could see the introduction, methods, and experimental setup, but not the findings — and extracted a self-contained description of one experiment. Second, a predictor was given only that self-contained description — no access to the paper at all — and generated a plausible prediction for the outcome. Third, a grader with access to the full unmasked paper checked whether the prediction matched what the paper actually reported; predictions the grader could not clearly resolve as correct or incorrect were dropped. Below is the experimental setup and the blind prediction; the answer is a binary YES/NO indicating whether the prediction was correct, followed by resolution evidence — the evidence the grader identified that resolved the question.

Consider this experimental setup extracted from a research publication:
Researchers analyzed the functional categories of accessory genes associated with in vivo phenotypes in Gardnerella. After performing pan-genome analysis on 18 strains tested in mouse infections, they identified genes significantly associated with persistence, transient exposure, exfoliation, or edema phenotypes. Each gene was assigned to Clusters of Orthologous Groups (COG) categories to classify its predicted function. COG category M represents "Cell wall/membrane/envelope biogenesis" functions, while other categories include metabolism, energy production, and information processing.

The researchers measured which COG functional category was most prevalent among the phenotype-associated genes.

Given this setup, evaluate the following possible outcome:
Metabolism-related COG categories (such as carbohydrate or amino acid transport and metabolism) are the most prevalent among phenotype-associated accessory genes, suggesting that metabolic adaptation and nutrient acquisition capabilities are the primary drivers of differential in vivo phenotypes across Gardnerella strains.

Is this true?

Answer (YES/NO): NO